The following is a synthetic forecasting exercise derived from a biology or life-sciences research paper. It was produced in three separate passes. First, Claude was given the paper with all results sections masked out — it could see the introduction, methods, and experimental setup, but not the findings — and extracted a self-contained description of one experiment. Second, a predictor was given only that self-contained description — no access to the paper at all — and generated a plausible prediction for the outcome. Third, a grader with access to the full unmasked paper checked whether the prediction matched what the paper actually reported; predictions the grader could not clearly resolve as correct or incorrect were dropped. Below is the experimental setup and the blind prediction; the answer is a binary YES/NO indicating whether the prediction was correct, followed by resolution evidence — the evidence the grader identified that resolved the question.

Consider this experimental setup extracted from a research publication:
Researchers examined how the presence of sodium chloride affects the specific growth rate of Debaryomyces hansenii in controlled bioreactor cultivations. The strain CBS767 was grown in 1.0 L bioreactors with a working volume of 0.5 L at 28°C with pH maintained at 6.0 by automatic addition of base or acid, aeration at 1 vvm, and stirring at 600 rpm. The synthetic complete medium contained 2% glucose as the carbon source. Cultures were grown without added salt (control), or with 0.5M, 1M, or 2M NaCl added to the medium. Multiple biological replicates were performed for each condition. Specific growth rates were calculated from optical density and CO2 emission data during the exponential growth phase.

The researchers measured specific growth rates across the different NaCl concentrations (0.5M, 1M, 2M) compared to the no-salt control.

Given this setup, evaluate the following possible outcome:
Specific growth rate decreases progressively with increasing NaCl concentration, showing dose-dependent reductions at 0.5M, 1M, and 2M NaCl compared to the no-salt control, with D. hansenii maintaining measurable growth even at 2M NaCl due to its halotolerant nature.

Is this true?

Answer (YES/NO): NO